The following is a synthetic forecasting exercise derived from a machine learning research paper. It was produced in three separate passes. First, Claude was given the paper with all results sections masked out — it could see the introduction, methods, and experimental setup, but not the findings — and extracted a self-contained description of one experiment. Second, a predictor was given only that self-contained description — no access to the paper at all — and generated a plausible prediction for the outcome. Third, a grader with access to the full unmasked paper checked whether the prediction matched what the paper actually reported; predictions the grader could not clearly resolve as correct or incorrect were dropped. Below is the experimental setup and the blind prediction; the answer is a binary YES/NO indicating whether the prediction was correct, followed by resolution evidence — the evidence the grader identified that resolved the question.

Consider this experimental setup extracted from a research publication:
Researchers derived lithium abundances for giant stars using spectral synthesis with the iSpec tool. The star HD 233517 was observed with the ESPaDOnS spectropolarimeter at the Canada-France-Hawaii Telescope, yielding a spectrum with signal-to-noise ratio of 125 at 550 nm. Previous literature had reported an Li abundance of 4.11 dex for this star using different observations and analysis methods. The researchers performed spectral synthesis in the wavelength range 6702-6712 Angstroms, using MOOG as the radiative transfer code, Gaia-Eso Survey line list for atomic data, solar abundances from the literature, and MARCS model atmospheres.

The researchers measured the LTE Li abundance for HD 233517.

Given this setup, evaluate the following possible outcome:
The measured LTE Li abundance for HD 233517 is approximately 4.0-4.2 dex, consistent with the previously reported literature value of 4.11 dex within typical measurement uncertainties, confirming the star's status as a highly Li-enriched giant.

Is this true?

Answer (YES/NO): YES